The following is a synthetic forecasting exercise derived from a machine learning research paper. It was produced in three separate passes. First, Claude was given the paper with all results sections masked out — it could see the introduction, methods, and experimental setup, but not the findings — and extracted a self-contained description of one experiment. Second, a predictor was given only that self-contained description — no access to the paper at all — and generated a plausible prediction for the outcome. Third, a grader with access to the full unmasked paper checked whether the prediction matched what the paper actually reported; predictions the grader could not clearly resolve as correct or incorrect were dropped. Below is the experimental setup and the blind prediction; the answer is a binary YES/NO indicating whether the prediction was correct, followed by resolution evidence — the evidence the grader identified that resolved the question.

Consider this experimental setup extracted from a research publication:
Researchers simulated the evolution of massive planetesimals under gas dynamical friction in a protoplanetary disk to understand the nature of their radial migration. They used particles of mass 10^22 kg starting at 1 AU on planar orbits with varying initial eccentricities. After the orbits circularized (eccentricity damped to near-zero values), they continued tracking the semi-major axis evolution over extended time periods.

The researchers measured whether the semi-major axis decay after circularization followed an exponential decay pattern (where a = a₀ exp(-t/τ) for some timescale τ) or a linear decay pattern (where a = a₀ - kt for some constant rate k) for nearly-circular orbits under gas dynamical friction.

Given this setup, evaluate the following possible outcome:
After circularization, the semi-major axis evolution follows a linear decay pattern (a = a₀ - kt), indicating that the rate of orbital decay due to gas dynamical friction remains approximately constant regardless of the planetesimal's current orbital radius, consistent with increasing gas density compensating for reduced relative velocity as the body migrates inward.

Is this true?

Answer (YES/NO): YES